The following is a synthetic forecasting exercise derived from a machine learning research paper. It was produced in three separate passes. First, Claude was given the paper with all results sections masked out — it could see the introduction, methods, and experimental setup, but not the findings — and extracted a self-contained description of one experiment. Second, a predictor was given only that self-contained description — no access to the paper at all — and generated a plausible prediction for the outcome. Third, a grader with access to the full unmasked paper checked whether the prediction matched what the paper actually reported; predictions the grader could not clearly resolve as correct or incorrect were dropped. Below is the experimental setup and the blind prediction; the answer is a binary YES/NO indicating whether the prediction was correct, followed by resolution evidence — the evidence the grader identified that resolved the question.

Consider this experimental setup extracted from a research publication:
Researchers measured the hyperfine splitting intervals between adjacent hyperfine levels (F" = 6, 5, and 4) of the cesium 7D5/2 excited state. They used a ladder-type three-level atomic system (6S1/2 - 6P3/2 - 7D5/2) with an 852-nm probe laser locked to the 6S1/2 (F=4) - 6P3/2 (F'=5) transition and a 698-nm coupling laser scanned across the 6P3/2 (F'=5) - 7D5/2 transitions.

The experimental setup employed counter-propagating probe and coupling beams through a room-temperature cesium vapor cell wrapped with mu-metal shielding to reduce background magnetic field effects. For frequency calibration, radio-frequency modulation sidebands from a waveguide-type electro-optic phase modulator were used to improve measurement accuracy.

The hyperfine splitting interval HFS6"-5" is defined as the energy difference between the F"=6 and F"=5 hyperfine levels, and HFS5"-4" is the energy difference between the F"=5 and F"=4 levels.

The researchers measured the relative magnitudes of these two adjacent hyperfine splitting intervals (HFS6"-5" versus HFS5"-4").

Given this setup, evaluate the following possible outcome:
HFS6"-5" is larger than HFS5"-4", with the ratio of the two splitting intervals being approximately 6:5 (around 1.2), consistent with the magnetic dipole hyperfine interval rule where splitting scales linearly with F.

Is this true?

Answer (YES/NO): NO